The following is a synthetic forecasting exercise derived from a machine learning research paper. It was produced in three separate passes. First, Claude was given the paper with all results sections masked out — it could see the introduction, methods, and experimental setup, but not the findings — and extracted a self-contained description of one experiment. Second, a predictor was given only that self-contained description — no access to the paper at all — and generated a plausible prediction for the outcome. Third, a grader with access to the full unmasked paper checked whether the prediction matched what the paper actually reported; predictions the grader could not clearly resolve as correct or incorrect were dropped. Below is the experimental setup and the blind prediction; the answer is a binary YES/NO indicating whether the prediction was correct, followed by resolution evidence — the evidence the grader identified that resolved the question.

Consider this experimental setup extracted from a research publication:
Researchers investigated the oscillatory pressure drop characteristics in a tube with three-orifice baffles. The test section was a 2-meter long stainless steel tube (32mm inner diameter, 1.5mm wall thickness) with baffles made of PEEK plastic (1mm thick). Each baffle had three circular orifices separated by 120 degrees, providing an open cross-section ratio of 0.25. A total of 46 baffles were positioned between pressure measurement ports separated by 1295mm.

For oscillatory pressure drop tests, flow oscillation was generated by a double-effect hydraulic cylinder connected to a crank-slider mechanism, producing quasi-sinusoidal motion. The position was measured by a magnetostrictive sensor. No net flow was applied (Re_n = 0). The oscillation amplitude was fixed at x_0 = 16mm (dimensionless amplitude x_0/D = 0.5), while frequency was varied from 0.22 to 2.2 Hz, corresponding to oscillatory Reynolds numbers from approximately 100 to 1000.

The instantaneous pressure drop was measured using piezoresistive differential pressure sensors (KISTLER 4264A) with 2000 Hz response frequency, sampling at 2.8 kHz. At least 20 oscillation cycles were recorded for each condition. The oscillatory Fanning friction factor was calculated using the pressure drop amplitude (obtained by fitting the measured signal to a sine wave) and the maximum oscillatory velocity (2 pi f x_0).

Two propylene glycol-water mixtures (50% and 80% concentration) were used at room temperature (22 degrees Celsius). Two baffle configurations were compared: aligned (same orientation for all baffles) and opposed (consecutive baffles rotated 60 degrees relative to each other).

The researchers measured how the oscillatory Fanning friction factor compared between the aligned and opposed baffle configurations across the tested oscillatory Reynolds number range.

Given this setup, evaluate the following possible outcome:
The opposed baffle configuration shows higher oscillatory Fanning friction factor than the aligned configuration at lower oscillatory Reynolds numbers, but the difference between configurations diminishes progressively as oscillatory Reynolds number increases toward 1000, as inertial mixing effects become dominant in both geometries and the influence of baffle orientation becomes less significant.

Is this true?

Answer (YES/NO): NO